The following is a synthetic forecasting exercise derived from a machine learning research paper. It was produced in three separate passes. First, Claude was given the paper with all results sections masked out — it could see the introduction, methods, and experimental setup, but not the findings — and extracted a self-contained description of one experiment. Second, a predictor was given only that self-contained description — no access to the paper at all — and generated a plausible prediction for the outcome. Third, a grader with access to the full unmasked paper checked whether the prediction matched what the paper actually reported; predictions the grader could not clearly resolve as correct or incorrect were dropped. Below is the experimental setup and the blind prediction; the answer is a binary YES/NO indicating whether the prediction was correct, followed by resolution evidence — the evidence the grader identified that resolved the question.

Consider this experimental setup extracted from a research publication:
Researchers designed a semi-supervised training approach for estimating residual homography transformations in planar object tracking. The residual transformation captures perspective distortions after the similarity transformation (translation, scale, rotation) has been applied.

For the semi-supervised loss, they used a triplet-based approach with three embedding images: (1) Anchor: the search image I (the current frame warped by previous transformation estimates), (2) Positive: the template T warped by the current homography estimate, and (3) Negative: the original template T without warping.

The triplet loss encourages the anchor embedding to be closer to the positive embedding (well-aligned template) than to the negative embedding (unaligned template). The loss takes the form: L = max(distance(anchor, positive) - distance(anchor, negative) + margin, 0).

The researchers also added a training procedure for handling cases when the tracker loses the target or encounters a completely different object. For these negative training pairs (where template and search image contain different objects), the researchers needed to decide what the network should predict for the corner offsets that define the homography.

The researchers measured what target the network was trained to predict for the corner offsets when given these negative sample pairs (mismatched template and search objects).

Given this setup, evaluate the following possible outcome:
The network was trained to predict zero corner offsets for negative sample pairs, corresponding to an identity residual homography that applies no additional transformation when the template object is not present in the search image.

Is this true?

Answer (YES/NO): YES